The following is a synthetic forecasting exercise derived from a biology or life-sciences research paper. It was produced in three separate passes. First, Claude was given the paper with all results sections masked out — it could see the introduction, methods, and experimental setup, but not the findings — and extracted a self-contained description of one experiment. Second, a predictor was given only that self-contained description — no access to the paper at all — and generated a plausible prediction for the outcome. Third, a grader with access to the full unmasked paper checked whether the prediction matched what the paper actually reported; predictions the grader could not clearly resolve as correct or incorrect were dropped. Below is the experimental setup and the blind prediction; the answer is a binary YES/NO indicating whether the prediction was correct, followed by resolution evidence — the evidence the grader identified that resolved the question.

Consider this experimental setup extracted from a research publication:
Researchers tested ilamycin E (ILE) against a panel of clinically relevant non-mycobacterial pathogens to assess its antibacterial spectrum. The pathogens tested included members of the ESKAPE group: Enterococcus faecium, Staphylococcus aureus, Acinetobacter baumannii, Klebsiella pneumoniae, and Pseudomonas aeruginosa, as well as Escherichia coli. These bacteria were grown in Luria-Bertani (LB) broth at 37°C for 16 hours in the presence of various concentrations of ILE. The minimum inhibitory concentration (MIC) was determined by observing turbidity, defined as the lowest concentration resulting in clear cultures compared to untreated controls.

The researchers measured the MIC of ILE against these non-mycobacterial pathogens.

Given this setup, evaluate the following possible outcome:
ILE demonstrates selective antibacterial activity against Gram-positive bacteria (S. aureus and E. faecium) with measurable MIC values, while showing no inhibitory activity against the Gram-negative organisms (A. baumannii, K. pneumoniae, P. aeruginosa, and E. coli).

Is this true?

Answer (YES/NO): NO